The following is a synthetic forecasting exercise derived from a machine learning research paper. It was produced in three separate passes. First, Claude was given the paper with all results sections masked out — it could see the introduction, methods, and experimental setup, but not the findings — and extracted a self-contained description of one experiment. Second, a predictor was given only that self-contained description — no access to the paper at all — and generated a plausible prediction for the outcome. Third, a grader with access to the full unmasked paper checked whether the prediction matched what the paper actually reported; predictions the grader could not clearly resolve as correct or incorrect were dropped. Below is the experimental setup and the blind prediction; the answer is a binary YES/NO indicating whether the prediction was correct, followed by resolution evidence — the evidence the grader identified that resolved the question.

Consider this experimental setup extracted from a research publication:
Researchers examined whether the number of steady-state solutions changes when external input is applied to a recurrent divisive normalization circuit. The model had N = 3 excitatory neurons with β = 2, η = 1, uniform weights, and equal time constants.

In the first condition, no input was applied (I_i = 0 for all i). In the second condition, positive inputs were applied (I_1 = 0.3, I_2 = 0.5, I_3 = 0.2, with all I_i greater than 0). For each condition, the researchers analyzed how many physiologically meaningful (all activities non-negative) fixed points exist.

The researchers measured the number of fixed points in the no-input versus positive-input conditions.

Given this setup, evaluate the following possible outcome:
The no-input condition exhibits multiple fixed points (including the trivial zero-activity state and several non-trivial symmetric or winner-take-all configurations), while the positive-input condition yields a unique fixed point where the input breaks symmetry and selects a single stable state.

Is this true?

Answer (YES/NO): NO